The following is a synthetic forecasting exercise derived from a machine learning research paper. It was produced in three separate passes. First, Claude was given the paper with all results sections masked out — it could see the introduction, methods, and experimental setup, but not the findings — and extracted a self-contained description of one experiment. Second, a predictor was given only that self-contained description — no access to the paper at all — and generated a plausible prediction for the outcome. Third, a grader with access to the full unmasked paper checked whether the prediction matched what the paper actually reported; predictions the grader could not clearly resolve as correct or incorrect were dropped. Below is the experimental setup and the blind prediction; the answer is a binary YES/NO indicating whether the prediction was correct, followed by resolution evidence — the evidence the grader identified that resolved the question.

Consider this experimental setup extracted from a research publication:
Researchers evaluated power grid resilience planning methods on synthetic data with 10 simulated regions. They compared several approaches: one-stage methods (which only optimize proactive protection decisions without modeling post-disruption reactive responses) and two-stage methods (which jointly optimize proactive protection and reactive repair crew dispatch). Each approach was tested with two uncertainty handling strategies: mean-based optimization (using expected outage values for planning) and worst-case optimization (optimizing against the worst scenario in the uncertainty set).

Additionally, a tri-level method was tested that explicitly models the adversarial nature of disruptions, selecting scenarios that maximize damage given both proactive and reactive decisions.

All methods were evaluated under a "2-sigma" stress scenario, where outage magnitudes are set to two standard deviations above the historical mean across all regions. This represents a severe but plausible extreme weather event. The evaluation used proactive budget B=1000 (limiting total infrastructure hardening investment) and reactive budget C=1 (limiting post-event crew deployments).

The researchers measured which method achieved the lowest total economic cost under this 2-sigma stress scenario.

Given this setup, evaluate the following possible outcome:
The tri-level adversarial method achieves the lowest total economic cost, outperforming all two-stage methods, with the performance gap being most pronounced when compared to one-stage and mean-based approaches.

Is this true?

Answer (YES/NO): NO